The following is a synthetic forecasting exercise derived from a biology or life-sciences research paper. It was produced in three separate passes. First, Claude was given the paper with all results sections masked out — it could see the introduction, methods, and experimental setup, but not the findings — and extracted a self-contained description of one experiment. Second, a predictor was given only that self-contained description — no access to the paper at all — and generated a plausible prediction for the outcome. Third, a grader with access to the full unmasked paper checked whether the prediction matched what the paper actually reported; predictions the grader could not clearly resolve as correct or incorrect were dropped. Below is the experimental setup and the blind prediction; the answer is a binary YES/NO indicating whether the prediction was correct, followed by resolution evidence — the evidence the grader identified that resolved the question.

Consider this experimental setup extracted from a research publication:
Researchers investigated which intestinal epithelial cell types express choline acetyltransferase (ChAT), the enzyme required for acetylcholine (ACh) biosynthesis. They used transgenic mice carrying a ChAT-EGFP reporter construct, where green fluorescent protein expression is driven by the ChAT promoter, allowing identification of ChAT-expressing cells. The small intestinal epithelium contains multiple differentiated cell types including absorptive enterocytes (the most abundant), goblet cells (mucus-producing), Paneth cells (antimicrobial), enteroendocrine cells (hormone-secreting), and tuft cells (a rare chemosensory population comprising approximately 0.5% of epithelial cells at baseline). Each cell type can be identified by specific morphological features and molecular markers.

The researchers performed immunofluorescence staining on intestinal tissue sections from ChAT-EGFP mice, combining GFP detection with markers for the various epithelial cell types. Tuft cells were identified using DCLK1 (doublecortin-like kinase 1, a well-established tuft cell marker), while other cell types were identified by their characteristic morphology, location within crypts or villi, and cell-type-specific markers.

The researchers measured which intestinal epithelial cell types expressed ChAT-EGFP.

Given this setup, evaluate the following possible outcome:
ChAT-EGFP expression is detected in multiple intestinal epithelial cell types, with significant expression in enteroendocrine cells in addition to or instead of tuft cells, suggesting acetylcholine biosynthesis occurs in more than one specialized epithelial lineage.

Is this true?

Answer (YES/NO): NO